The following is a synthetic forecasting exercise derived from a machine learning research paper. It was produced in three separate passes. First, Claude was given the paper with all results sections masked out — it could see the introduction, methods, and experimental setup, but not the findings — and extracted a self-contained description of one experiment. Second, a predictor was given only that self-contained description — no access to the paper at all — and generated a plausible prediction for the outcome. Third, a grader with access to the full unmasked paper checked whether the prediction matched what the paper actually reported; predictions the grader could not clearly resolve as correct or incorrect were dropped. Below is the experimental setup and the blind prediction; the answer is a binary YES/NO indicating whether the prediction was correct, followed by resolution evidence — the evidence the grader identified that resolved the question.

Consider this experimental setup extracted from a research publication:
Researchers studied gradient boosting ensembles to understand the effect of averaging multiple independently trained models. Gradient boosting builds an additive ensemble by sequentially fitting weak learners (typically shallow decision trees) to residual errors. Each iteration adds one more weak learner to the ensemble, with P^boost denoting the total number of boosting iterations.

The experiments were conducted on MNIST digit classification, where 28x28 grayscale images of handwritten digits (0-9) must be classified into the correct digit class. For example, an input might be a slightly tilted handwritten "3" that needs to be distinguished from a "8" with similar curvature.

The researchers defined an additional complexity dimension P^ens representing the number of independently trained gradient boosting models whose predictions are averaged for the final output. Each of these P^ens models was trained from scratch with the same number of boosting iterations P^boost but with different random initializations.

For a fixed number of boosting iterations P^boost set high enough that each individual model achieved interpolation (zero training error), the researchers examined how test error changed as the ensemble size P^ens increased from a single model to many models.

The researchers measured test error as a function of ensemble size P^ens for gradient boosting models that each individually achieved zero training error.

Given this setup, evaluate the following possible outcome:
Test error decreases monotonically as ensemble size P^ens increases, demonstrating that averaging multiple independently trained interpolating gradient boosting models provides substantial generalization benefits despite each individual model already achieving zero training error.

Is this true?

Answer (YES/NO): YES